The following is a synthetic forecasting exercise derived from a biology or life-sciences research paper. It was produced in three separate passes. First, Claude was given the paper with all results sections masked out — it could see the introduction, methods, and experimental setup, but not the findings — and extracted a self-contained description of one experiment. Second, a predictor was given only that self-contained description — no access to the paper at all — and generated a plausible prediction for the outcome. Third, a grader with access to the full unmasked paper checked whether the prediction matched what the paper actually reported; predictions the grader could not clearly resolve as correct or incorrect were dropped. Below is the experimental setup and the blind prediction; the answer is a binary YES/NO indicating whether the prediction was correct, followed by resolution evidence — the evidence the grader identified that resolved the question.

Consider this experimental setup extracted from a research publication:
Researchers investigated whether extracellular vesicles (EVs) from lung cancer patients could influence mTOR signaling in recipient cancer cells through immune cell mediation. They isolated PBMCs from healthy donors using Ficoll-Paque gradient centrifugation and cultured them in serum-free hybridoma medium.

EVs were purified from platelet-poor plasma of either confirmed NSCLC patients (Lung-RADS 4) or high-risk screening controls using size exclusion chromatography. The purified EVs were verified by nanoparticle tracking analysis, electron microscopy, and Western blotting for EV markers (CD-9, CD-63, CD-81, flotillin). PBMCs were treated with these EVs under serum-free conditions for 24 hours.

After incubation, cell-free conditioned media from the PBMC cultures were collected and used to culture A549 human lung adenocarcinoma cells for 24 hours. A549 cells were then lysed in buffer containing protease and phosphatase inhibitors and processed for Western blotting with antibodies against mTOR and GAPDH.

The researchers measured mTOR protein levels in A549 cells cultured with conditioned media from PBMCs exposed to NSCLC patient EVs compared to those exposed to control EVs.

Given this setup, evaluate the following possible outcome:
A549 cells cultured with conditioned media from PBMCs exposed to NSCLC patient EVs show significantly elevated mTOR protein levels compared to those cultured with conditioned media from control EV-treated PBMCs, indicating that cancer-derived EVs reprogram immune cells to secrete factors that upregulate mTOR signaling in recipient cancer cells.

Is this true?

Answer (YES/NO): NO